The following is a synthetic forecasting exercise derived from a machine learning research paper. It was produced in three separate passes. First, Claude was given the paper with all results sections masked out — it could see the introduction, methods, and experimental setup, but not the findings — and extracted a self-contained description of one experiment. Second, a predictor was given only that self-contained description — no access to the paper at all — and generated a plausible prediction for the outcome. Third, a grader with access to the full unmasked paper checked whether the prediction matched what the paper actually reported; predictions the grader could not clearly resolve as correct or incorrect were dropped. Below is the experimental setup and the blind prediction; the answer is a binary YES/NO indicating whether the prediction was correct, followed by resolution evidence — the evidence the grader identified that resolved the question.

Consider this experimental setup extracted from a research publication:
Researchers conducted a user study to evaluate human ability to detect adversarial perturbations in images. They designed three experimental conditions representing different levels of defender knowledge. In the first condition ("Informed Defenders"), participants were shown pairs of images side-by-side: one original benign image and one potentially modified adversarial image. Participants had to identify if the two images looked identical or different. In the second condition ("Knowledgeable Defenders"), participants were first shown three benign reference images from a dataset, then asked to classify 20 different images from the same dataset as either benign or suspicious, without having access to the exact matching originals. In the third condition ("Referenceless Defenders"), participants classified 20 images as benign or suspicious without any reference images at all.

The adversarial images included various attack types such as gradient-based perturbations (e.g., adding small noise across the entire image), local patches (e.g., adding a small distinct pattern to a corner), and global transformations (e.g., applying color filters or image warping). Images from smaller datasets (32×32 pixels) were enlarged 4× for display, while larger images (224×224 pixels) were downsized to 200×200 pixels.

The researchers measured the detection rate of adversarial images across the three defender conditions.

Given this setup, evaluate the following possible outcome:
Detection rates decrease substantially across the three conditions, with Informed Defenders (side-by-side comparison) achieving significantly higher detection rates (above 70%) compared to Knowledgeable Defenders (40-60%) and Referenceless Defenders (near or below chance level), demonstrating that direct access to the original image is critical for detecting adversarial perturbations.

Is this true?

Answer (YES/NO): NO